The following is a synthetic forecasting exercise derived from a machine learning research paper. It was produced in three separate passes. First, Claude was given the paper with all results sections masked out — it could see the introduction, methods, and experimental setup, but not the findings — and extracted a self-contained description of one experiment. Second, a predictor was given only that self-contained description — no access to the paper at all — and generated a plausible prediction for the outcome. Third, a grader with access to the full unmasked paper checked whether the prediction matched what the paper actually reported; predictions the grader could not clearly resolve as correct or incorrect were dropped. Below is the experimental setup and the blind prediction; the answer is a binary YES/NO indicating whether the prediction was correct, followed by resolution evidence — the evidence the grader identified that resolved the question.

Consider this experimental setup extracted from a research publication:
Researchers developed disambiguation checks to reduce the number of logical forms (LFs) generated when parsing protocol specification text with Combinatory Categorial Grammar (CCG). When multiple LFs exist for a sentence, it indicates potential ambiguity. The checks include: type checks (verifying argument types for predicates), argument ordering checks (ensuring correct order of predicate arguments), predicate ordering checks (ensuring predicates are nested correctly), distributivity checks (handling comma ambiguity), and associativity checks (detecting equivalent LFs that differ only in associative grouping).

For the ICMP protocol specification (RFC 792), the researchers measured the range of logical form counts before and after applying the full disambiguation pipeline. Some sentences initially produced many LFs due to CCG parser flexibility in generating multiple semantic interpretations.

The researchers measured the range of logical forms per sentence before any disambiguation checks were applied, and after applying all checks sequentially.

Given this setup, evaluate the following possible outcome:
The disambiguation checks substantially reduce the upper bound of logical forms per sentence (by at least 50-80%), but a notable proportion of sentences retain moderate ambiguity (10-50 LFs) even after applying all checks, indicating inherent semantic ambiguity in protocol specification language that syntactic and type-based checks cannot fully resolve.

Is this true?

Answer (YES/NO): NO